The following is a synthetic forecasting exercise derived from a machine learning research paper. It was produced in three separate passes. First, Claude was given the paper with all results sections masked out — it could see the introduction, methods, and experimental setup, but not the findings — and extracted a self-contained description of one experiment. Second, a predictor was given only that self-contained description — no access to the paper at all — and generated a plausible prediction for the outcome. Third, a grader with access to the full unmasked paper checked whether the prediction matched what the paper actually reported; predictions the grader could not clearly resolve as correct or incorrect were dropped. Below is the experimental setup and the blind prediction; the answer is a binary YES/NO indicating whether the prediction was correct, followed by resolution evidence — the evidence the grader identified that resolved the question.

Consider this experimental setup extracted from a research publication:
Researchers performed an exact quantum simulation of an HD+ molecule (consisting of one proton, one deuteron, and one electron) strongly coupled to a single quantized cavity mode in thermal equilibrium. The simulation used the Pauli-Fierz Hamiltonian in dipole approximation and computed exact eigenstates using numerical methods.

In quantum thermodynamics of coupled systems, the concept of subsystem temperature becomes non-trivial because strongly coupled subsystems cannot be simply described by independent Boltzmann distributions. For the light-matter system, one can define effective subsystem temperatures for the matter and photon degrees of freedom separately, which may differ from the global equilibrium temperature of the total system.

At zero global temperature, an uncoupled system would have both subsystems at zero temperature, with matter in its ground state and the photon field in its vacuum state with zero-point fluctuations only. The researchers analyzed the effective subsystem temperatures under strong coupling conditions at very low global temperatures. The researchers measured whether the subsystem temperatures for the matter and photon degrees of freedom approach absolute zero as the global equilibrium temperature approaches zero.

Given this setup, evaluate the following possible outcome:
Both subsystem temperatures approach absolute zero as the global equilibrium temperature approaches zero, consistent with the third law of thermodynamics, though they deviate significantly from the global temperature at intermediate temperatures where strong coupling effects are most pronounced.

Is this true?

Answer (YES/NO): NO